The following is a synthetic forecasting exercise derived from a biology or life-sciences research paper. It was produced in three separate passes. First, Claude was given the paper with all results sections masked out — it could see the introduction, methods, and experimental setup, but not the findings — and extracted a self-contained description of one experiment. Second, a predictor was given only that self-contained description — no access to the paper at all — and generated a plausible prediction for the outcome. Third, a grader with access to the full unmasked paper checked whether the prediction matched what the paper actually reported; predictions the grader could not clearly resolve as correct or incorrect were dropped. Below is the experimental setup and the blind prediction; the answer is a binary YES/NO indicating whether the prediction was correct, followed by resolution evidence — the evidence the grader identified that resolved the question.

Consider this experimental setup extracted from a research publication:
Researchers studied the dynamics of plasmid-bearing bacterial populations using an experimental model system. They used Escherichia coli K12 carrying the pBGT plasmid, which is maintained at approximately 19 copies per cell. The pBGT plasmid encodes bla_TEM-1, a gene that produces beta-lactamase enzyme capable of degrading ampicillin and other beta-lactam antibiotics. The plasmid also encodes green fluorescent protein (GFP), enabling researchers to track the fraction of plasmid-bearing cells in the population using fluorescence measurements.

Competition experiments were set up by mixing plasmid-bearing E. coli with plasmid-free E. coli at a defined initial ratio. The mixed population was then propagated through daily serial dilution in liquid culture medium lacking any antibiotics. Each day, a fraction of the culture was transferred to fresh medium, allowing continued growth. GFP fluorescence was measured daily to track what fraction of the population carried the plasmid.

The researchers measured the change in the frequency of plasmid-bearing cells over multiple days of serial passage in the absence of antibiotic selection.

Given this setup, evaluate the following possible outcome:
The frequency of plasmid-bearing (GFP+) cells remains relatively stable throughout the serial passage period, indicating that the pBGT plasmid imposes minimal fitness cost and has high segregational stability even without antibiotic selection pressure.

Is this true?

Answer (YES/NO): NO